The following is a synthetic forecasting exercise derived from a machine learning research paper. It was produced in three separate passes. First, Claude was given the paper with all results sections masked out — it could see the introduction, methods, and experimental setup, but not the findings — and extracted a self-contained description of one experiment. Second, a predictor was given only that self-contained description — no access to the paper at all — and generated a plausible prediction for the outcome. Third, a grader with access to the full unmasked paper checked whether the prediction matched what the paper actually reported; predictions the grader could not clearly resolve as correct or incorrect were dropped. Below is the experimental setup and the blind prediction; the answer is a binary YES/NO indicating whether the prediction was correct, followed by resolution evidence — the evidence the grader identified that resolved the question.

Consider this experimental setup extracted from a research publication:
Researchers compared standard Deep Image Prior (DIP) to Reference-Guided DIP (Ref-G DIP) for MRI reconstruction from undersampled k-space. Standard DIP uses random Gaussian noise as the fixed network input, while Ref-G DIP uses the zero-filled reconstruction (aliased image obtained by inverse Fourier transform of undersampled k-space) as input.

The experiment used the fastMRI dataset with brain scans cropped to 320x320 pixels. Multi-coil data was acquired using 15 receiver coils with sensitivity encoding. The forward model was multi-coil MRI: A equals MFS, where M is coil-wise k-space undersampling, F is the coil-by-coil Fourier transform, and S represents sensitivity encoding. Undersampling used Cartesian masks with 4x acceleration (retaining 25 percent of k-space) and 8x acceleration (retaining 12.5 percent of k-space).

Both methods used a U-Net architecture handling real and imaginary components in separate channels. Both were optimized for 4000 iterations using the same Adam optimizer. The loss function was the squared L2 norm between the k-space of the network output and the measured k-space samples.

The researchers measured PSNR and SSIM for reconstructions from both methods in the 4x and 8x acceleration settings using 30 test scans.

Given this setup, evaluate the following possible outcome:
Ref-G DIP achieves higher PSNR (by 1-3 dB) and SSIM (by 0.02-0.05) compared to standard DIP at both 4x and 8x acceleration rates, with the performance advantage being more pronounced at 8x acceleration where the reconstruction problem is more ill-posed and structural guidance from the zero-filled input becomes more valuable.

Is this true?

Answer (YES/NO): NO